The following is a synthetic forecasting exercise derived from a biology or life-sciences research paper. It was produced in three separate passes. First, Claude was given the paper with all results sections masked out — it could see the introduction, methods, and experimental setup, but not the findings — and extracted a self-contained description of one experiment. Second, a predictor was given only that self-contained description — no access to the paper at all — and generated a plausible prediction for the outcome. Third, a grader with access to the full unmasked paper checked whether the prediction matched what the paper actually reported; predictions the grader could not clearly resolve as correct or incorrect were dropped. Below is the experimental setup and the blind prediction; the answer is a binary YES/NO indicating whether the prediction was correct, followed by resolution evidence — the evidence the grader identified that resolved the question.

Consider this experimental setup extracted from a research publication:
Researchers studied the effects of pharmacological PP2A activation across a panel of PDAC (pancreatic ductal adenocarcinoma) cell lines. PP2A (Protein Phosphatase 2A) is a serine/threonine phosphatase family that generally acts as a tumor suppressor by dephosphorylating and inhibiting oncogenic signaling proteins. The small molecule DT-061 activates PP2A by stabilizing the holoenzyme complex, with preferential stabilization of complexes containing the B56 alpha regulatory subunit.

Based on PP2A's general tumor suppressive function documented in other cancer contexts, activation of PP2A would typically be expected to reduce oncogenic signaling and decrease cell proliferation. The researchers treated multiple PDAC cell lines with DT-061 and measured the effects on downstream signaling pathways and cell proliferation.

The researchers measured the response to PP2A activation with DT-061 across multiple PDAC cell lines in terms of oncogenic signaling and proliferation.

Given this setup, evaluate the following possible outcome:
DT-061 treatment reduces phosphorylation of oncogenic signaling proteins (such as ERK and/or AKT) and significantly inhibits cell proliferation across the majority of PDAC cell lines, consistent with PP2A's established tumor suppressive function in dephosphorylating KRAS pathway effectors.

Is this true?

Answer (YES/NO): NO